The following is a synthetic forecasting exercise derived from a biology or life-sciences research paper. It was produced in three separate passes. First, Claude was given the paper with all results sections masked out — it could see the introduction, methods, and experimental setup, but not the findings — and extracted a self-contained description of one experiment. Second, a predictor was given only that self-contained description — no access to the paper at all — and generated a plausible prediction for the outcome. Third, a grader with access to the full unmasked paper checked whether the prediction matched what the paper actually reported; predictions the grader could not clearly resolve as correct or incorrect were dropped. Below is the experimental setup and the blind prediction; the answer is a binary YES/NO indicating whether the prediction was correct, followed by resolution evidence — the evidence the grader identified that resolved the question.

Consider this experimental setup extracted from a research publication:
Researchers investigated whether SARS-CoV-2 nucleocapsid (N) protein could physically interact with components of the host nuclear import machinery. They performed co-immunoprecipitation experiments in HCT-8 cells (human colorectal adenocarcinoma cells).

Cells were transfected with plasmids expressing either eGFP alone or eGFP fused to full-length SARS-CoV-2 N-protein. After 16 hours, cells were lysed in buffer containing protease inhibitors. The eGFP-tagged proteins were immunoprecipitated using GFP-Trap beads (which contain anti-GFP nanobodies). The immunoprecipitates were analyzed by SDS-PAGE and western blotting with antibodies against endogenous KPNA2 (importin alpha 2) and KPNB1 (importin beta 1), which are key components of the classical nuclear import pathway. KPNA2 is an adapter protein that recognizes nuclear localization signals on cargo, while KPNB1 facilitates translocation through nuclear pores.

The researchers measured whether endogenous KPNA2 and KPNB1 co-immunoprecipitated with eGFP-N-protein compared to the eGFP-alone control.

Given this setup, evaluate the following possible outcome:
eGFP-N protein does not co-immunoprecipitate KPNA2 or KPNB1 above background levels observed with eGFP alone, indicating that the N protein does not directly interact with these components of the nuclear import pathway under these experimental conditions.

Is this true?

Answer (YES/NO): NO